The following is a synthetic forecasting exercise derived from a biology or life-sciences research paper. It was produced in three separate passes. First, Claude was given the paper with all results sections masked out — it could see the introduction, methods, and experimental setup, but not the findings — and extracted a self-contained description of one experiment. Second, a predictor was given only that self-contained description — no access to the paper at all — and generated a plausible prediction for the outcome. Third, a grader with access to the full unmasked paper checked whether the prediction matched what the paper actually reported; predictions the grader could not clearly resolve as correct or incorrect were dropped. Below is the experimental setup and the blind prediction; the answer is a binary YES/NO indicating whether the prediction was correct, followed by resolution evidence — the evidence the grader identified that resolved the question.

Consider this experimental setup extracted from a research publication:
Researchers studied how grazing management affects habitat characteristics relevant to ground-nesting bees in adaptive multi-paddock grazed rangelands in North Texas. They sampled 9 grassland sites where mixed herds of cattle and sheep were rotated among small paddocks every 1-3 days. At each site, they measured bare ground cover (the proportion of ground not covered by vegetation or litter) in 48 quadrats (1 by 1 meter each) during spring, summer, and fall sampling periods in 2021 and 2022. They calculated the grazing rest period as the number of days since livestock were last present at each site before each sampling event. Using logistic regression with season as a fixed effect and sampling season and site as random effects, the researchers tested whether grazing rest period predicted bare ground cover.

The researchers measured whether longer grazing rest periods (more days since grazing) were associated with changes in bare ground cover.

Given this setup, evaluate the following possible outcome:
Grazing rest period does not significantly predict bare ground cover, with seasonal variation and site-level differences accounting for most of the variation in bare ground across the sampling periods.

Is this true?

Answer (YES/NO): NO